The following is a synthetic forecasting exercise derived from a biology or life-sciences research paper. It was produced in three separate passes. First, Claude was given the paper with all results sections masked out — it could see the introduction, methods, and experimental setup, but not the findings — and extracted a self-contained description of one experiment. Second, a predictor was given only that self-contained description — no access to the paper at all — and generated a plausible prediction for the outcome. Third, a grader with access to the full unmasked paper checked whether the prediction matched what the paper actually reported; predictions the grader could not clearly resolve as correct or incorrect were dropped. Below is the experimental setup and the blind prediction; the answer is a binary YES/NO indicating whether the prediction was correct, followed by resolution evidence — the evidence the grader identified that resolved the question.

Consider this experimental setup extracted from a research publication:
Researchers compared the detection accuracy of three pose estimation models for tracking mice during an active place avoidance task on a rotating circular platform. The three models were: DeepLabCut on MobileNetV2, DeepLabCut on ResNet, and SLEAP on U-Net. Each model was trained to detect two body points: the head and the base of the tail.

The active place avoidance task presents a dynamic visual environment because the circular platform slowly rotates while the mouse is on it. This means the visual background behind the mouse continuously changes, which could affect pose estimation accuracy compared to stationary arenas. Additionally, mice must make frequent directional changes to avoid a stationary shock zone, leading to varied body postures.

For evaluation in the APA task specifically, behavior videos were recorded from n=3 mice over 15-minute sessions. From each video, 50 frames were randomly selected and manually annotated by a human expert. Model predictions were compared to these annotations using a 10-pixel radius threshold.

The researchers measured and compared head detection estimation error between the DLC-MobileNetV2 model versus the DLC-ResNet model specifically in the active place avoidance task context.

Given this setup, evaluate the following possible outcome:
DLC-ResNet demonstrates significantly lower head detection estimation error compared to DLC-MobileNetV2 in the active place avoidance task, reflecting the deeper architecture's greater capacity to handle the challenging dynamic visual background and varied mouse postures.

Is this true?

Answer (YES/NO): NO